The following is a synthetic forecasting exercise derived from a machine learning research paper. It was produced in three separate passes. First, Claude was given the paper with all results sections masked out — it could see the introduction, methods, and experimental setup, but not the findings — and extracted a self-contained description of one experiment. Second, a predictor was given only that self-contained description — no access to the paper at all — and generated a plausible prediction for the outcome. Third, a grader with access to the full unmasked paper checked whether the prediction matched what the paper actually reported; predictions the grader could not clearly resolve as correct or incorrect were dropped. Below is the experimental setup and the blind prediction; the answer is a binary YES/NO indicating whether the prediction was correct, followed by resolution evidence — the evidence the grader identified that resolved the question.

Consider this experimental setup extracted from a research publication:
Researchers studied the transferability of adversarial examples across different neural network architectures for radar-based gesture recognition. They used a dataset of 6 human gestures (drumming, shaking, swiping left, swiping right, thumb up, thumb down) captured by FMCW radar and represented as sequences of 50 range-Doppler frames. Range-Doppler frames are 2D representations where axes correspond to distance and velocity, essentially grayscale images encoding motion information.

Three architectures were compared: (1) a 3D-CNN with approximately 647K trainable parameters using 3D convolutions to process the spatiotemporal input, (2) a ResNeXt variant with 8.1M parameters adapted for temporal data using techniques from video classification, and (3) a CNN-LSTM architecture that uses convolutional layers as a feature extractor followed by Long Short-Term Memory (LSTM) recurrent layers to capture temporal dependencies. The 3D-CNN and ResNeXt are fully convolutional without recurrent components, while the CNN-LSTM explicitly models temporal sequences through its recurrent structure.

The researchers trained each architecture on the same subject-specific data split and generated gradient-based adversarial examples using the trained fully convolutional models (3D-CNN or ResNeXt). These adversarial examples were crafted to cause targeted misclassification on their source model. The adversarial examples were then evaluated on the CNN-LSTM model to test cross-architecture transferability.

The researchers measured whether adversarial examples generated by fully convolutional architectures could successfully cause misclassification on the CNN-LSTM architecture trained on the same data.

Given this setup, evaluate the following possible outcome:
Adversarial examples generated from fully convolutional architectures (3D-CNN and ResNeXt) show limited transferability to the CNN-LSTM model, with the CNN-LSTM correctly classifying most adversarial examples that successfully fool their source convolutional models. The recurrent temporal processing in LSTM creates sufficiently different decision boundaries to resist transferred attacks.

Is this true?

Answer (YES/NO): NO